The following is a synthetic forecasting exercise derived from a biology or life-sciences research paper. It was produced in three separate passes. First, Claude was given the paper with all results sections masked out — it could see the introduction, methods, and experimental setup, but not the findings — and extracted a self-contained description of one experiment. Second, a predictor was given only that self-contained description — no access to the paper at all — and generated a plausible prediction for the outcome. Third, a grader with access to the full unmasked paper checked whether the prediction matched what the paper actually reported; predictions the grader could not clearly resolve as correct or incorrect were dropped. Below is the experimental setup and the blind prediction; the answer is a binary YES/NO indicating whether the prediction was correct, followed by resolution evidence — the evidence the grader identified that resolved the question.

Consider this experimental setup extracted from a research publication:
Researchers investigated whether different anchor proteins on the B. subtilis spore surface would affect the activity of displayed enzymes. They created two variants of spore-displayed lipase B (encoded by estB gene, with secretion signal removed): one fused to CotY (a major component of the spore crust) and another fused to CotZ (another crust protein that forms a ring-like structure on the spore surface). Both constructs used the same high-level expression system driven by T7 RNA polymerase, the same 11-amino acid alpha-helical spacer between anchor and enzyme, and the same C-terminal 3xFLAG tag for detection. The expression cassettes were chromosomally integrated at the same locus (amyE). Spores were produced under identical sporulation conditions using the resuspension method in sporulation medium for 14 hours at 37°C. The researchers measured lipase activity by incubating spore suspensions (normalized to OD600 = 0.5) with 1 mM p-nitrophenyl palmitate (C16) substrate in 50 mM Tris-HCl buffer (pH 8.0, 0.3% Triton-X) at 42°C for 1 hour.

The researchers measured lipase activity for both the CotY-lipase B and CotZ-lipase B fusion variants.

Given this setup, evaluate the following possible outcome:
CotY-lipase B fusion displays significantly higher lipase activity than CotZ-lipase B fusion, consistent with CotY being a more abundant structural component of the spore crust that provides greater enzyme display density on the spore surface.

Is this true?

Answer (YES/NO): NO